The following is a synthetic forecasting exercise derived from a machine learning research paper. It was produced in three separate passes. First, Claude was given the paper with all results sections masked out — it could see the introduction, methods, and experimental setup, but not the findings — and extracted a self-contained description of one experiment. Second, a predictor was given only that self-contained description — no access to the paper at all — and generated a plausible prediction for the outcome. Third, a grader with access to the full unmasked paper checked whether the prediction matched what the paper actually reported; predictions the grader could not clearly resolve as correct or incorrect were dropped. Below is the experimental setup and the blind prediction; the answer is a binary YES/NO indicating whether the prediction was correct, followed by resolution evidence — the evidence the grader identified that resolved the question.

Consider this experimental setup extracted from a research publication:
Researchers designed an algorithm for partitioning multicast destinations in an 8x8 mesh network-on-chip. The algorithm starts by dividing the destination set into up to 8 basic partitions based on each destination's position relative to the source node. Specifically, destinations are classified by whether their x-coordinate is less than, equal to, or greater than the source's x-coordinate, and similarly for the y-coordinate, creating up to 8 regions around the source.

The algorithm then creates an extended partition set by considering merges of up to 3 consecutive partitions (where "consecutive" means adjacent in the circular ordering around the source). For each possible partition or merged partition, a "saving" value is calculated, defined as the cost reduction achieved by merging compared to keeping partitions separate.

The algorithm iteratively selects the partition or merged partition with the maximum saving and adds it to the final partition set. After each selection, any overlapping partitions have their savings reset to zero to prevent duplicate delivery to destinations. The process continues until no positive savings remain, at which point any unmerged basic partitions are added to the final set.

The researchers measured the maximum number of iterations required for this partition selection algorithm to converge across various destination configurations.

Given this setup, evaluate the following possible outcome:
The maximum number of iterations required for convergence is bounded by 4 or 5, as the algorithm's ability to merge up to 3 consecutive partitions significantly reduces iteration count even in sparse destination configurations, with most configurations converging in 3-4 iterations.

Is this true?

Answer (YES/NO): NO